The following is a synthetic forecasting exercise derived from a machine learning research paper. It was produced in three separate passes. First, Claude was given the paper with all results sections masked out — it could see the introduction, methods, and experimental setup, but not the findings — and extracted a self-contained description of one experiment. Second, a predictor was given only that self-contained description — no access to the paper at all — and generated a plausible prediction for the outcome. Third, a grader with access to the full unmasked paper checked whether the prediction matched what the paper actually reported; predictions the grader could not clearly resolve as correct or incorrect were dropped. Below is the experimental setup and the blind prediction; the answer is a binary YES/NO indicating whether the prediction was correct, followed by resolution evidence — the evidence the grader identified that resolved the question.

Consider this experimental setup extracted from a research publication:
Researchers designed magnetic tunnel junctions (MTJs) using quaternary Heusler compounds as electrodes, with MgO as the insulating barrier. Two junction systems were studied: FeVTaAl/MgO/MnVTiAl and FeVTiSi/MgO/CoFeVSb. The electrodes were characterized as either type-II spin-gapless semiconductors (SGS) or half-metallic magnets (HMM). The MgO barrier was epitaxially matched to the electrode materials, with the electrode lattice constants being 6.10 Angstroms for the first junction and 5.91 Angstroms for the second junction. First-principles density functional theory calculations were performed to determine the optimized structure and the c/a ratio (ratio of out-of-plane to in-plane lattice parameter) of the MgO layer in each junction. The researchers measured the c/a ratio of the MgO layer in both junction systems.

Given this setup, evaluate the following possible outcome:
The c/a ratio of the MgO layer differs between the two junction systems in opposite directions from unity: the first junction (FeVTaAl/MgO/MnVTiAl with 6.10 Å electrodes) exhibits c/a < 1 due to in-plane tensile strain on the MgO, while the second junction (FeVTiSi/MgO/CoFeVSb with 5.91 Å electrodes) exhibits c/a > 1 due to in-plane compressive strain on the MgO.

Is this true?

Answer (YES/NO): YES